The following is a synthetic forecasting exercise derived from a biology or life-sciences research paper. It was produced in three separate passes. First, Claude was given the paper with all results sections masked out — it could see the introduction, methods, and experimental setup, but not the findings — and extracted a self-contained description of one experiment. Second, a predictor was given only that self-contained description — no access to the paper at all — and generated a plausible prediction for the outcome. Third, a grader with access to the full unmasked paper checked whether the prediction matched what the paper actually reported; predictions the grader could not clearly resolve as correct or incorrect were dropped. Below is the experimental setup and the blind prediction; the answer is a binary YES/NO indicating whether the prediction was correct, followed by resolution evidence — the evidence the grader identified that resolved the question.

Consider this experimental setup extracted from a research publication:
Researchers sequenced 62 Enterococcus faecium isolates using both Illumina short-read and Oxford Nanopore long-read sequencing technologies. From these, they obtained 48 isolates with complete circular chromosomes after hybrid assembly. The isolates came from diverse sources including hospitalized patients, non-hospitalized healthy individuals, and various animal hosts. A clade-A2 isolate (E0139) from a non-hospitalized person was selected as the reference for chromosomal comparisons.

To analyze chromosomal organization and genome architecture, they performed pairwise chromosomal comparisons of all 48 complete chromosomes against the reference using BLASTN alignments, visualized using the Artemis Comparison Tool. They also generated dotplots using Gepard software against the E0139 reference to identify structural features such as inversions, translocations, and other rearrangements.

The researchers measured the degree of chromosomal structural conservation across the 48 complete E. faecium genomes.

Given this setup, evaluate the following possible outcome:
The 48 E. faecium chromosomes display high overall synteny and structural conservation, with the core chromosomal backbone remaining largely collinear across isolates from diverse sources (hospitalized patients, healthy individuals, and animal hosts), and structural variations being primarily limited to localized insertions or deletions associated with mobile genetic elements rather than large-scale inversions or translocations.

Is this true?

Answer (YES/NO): NO